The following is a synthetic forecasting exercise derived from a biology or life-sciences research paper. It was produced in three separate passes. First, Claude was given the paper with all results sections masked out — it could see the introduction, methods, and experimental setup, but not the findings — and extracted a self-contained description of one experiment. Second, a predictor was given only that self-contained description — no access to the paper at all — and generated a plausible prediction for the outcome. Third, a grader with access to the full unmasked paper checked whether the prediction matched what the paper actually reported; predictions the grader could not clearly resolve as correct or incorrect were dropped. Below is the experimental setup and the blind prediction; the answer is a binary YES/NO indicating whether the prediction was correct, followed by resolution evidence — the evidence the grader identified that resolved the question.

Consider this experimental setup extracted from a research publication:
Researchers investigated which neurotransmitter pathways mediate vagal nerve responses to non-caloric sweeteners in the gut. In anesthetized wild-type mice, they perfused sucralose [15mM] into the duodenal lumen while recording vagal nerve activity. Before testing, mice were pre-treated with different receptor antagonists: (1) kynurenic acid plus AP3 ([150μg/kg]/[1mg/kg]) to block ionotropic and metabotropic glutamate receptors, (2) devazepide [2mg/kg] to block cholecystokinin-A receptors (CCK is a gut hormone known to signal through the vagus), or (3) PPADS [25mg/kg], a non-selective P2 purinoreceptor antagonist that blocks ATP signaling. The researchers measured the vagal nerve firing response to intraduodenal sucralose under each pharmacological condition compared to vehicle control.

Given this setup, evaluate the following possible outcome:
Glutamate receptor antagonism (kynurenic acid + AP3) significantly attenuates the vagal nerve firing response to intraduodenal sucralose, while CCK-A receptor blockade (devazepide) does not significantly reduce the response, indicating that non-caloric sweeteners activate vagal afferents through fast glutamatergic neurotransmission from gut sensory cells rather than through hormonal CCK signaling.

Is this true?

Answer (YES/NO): NO